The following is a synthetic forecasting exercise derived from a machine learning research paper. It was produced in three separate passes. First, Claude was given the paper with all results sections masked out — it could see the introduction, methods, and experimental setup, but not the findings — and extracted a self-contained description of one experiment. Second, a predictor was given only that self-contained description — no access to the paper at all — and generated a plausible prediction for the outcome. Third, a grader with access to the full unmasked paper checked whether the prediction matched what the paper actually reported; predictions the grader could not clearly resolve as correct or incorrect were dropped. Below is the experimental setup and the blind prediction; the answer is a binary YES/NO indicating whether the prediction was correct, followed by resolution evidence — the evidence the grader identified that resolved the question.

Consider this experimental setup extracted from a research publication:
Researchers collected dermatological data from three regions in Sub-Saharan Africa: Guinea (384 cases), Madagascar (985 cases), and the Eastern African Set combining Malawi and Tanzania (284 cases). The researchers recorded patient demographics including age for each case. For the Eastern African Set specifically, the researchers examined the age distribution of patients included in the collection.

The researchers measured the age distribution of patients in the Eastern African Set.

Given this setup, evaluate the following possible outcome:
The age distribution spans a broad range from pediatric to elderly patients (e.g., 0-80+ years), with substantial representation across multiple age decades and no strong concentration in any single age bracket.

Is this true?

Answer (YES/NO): NO